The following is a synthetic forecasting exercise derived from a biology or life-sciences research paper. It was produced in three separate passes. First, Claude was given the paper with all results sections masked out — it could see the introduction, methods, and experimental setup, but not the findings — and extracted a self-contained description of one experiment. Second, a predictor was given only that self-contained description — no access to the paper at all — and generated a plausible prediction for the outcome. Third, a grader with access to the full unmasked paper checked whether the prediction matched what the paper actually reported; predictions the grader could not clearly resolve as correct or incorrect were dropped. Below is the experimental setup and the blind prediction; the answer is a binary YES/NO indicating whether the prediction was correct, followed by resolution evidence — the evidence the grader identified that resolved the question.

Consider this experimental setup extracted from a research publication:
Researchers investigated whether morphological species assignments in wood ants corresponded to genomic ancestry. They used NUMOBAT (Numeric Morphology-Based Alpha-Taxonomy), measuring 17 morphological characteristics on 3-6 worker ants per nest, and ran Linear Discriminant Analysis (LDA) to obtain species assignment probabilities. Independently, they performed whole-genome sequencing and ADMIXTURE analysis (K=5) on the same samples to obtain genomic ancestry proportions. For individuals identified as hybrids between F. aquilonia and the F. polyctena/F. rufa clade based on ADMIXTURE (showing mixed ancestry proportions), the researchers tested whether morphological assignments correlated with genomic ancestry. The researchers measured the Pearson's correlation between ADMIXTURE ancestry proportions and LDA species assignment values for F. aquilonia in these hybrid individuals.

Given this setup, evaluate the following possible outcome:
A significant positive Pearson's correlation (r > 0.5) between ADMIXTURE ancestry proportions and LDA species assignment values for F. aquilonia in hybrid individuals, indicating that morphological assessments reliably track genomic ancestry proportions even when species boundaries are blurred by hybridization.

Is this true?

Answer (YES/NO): NO